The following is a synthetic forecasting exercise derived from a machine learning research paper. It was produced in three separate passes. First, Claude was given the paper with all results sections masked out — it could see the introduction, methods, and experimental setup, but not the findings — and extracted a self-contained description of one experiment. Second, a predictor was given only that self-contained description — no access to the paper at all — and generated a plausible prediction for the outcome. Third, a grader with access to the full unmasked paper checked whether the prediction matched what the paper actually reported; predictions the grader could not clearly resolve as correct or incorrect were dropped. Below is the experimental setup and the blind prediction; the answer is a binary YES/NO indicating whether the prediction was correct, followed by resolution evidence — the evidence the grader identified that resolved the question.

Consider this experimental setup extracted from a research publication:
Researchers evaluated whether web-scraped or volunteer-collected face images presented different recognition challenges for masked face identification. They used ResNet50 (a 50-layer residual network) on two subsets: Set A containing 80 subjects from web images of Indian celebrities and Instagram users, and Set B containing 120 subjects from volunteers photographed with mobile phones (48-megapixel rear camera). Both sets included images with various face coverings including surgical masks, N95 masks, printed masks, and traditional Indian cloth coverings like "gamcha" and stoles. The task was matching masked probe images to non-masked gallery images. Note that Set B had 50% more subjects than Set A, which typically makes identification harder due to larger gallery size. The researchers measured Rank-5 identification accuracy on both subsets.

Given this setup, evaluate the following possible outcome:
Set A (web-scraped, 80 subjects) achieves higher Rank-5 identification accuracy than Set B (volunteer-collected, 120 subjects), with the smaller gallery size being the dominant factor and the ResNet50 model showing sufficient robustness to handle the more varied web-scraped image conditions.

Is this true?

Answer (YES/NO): NO